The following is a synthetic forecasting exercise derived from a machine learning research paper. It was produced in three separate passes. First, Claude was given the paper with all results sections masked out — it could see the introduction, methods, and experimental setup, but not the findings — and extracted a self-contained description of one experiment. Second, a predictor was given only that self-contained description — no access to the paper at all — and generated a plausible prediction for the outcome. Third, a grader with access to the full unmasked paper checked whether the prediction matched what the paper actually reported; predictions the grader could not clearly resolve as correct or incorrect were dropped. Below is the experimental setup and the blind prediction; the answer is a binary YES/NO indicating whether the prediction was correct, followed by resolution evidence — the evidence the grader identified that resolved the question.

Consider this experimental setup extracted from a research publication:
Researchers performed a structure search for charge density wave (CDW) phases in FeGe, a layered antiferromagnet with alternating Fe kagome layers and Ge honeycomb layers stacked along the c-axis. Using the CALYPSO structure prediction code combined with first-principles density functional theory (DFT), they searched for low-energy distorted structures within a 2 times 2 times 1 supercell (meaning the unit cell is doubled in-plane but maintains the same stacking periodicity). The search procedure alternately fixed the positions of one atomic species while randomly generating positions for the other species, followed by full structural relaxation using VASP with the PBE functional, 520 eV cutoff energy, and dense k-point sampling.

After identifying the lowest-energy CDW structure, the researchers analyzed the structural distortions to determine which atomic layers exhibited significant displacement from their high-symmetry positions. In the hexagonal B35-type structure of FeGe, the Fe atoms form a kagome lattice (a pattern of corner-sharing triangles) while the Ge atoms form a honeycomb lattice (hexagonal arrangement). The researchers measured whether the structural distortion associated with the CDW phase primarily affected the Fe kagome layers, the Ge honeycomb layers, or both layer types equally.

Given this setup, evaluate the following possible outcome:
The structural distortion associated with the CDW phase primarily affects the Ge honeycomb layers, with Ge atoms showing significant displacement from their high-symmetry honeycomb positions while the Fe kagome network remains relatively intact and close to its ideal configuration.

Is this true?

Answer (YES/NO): YES